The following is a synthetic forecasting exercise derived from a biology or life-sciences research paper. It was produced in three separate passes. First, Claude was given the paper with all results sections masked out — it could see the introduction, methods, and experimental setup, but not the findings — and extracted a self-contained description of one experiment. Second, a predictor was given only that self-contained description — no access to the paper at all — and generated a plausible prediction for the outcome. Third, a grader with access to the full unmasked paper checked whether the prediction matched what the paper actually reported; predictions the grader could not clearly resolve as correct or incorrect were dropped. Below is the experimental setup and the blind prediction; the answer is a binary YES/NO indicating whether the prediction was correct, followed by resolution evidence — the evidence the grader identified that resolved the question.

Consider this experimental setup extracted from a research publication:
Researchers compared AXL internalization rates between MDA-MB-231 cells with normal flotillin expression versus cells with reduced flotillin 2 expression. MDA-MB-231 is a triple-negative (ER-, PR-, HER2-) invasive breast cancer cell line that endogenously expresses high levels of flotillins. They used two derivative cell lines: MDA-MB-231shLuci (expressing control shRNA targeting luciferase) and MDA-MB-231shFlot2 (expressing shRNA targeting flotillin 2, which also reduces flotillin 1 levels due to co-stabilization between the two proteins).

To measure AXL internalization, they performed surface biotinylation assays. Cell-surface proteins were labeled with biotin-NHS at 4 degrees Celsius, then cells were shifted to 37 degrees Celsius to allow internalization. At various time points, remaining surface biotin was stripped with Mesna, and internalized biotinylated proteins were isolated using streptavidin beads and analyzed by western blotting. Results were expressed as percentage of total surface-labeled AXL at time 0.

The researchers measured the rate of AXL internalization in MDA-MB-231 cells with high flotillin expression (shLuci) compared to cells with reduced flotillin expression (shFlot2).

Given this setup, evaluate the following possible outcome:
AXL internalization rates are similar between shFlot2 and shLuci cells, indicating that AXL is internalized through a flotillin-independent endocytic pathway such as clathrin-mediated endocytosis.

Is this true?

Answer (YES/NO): NO